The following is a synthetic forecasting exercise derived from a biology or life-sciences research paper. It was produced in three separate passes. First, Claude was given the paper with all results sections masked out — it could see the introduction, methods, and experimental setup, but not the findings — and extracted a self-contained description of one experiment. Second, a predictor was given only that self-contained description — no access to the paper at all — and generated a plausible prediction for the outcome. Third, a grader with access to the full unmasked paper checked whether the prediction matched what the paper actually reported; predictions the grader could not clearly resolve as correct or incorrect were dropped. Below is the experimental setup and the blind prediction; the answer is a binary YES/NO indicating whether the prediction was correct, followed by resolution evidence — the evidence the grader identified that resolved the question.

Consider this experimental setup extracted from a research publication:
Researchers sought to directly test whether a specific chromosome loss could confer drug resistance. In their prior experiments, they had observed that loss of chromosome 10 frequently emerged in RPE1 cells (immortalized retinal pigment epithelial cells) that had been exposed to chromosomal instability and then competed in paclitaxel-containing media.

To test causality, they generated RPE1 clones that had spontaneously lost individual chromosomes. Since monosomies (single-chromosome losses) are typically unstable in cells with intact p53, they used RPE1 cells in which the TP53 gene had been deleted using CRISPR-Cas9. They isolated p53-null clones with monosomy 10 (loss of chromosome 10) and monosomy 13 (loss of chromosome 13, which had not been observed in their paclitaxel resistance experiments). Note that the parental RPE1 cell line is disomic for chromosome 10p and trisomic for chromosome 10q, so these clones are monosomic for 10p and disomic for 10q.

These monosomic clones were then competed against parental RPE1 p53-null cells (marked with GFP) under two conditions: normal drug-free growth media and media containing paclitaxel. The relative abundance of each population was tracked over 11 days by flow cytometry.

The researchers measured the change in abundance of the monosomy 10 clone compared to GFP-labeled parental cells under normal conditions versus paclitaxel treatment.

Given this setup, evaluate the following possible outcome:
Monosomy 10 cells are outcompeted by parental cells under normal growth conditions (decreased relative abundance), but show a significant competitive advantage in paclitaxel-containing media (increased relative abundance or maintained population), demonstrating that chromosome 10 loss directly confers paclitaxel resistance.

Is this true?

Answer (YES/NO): YES